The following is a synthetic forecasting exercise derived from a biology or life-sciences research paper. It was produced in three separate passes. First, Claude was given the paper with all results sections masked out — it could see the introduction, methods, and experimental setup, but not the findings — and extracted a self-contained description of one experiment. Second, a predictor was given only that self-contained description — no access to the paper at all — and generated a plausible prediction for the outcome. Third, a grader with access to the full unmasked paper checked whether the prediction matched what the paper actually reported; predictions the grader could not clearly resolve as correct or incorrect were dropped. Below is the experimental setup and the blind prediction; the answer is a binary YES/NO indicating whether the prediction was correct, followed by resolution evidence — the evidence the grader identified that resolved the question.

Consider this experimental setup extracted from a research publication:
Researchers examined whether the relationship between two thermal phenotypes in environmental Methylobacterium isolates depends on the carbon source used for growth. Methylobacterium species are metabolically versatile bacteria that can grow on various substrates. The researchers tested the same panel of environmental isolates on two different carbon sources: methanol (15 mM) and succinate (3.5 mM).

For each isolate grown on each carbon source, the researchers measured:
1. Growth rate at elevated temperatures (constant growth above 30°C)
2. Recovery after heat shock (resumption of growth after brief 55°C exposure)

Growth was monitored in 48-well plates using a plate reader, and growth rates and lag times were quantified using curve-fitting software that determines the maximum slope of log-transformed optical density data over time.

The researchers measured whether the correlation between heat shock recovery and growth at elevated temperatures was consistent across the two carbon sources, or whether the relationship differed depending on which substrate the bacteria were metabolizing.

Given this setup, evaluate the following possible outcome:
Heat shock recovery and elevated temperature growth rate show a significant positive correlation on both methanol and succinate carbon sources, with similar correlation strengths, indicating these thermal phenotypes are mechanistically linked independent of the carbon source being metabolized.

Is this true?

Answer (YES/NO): NO